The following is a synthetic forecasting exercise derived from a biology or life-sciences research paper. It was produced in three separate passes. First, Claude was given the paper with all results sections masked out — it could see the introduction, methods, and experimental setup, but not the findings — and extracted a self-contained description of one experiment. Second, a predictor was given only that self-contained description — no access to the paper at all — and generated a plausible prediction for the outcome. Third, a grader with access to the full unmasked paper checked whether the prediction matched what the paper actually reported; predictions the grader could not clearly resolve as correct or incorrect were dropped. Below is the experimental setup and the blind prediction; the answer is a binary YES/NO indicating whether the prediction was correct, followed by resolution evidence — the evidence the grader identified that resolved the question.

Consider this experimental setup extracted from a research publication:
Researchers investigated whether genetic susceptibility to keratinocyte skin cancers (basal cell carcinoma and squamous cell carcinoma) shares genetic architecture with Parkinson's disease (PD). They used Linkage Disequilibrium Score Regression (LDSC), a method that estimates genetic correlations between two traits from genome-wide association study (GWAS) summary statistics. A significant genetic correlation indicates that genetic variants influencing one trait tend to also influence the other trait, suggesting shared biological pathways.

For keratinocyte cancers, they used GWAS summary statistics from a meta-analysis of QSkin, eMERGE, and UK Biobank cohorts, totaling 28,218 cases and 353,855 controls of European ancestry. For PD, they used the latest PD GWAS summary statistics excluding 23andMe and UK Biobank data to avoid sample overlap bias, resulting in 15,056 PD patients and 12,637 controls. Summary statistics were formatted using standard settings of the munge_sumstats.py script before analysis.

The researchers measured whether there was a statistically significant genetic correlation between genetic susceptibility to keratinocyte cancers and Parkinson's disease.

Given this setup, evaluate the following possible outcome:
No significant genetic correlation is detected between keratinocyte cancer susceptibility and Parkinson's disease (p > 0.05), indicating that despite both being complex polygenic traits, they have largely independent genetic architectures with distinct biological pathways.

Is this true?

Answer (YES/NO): YES